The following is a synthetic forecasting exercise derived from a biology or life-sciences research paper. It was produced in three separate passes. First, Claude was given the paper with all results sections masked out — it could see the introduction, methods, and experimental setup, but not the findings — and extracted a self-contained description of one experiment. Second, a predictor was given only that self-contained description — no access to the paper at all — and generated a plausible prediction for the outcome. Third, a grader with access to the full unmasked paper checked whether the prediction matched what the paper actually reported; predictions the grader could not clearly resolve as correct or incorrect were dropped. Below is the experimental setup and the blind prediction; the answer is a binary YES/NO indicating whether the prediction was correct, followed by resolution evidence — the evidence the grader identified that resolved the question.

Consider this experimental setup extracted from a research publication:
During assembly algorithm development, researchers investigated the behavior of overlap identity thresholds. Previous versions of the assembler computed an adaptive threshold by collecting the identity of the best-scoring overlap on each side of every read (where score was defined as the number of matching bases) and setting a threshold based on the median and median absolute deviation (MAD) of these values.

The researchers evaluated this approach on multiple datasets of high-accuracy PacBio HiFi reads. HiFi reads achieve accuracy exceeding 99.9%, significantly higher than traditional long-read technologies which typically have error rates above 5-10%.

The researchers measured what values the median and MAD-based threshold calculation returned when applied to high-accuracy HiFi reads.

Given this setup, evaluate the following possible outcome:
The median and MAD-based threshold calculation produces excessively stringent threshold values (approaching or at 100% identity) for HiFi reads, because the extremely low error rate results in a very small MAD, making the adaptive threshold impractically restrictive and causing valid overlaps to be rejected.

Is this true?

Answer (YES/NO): NO